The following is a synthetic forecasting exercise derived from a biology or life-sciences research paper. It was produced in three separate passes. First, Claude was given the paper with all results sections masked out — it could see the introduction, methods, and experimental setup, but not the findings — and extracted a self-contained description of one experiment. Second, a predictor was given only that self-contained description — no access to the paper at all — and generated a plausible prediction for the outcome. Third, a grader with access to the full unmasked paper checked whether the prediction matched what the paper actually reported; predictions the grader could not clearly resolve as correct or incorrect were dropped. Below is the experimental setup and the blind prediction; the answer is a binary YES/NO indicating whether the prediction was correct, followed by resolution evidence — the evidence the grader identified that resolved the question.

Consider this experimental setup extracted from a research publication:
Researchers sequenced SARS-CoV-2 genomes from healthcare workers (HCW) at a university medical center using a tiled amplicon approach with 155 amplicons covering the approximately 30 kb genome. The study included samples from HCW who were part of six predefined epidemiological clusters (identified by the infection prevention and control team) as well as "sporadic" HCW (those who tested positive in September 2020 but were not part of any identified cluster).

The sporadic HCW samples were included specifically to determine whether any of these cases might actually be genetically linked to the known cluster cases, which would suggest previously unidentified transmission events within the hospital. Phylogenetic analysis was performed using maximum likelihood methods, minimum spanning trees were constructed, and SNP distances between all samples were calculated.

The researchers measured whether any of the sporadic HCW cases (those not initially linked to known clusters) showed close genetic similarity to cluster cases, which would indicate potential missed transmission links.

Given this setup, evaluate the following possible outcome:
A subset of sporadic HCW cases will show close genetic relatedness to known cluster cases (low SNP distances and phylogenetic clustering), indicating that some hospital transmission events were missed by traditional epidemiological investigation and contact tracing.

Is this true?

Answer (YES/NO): NO